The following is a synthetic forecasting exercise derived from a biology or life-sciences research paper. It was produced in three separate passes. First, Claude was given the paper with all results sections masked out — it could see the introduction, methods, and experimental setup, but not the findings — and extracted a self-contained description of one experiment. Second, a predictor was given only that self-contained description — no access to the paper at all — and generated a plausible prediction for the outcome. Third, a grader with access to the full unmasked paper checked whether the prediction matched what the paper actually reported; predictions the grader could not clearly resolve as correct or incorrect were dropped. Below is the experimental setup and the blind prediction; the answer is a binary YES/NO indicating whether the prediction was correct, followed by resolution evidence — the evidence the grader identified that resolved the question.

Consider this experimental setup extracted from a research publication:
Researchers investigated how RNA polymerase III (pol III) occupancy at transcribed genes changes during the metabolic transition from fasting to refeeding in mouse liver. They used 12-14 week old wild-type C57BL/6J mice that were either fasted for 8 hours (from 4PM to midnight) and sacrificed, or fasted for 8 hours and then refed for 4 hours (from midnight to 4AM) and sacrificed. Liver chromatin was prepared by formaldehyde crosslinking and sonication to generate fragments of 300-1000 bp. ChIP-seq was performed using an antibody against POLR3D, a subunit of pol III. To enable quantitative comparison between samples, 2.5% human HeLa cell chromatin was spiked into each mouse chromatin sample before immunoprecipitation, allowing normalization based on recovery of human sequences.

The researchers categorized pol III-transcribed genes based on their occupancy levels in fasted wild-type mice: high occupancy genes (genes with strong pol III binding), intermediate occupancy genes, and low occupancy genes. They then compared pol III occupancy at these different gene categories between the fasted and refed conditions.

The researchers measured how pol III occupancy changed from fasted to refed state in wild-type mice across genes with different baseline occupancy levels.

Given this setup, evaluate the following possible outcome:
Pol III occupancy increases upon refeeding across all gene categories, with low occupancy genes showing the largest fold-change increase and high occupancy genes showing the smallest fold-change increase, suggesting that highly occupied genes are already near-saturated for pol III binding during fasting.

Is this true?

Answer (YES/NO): NO